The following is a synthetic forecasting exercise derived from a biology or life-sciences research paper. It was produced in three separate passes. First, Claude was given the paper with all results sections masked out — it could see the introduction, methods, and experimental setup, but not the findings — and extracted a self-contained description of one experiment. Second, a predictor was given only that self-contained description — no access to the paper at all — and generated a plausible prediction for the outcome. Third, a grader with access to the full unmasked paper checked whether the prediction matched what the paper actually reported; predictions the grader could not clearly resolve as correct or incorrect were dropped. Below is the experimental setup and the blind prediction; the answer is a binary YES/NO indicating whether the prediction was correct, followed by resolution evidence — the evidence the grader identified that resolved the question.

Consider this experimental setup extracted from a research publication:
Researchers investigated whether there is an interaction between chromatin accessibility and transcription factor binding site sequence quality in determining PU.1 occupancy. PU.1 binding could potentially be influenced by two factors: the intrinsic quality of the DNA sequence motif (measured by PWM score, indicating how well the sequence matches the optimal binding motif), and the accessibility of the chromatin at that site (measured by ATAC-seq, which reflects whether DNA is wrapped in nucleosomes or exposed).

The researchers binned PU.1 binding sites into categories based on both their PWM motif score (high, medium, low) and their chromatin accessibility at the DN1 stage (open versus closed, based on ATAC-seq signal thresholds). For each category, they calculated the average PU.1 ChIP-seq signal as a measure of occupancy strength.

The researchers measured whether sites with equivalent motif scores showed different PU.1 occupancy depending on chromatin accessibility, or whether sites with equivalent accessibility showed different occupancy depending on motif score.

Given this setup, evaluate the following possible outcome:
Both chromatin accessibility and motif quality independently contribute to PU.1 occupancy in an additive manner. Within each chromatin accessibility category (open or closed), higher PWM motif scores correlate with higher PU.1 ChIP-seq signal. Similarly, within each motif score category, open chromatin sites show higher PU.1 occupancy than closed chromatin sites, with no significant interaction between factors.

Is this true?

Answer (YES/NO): NO